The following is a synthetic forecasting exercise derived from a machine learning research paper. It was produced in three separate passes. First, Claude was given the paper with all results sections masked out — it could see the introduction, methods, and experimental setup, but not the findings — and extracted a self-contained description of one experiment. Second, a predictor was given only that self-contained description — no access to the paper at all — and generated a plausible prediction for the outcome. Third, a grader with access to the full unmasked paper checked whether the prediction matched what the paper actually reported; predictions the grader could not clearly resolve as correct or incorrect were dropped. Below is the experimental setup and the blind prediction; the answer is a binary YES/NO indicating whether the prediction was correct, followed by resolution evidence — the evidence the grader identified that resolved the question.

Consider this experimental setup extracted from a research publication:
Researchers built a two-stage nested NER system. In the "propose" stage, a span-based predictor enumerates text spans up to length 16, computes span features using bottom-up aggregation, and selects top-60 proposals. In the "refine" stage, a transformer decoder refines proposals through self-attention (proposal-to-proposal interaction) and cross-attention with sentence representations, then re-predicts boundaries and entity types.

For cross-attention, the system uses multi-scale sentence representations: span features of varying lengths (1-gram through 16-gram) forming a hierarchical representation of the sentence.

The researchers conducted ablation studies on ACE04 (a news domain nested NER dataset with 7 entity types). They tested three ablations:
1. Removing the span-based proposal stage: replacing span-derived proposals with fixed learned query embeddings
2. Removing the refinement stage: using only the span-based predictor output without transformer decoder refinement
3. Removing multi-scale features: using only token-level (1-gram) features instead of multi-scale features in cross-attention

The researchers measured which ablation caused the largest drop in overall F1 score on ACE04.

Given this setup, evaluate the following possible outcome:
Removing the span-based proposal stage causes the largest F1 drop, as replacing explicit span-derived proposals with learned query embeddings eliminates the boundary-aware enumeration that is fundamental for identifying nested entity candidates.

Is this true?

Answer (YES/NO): YES